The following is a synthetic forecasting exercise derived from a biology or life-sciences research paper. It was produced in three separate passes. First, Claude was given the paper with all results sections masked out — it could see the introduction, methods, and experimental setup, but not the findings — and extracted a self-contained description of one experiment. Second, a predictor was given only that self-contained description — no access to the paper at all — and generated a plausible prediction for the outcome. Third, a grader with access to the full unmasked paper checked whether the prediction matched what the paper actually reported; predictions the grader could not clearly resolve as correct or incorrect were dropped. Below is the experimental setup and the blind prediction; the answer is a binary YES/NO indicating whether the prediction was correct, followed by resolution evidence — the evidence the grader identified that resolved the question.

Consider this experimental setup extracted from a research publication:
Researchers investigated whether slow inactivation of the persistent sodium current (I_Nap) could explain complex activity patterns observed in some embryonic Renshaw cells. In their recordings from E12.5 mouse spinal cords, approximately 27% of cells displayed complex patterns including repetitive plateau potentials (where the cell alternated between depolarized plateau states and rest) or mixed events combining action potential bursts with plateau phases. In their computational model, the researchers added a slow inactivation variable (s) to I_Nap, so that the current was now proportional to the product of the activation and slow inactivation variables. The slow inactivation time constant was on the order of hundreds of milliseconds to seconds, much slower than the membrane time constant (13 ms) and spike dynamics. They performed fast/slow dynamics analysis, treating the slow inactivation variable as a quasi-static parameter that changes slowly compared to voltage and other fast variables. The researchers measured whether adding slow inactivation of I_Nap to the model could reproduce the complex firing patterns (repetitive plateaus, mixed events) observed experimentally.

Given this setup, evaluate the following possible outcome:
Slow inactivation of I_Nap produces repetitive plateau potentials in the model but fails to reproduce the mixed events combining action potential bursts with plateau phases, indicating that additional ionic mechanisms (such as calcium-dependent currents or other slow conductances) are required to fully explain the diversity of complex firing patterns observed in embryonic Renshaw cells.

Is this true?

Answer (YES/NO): NO